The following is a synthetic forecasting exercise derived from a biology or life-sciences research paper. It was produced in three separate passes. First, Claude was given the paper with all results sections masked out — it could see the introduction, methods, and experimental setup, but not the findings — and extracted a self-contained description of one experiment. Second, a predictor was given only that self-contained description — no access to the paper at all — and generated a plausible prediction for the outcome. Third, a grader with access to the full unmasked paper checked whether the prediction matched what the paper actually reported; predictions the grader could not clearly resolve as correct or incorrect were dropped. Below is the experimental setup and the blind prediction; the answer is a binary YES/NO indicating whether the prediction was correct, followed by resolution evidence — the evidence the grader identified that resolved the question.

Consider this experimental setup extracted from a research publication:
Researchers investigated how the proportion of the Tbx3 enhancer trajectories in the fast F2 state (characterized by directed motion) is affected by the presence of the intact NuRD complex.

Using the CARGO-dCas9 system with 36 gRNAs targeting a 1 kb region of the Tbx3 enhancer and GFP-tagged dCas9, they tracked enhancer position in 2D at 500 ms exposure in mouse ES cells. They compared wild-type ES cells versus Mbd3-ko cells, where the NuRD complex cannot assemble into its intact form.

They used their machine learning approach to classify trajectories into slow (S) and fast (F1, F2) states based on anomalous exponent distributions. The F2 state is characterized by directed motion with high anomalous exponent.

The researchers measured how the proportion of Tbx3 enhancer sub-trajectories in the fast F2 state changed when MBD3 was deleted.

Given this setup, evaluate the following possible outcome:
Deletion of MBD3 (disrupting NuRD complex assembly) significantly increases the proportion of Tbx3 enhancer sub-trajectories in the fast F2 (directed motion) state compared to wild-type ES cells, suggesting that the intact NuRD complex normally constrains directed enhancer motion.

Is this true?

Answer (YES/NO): YES